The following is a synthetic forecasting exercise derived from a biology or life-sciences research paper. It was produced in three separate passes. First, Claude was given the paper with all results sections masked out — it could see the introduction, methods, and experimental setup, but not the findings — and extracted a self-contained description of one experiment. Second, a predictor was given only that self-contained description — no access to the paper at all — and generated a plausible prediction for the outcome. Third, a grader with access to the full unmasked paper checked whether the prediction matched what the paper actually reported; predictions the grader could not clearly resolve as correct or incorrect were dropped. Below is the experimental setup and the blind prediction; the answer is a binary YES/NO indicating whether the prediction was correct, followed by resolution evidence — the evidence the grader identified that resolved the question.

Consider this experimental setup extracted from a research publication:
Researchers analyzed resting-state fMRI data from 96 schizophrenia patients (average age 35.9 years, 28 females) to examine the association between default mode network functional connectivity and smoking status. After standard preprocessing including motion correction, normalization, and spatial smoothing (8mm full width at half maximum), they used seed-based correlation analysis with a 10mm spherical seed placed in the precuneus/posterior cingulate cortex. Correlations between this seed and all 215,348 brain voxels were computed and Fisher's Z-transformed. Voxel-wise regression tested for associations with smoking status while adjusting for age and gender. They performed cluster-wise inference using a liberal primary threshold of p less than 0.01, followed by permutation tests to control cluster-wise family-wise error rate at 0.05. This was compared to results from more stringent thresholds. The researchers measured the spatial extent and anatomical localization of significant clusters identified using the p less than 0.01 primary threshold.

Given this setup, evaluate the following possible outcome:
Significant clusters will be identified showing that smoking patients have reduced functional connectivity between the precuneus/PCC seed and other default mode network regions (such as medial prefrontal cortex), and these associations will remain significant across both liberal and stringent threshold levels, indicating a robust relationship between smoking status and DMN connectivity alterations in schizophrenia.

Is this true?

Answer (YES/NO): NO